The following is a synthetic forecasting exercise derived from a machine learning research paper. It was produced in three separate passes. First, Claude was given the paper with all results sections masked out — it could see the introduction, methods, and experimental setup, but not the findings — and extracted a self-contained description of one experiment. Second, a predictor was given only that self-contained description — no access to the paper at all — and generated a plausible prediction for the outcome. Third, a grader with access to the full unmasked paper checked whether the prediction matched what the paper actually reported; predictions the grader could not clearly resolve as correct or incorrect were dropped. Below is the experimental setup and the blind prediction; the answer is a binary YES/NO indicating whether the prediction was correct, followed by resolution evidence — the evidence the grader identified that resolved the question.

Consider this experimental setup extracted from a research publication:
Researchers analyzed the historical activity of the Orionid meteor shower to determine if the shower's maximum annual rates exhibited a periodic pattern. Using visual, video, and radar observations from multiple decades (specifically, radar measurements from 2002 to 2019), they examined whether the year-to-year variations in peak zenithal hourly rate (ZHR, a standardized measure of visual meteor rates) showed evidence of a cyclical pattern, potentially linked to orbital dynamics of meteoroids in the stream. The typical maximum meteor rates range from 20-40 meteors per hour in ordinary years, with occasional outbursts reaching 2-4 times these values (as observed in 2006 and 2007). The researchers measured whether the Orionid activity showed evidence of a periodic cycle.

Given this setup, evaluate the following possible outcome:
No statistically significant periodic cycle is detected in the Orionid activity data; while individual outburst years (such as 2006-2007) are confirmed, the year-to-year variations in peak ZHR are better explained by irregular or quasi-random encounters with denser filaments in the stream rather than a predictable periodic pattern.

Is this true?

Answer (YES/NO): NO